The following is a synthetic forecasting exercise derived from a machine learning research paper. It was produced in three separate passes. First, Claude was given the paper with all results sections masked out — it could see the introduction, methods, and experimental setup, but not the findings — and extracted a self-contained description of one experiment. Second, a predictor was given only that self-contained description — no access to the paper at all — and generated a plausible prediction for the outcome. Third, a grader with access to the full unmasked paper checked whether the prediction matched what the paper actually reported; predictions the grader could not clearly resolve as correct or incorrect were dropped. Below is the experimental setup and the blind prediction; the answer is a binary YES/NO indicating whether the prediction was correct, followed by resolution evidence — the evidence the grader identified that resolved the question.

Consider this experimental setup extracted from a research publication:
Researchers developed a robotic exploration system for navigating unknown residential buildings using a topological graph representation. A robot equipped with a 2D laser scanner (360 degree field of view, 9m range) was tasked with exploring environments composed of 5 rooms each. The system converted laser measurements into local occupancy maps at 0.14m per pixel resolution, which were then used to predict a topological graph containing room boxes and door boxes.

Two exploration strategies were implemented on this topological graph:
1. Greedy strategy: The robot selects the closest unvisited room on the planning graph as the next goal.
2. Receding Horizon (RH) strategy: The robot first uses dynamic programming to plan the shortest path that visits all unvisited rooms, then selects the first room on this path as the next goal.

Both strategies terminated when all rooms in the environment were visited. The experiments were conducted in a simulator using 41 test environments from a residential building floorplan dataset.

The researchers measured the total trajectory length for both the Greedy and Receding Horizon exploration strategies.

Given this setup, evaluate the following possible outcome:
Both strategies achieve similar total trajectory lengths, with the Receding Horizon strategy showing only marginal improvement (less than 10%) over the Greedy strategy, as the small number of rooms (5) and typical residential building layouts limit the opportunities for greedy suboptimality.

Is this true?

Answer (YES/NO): NO